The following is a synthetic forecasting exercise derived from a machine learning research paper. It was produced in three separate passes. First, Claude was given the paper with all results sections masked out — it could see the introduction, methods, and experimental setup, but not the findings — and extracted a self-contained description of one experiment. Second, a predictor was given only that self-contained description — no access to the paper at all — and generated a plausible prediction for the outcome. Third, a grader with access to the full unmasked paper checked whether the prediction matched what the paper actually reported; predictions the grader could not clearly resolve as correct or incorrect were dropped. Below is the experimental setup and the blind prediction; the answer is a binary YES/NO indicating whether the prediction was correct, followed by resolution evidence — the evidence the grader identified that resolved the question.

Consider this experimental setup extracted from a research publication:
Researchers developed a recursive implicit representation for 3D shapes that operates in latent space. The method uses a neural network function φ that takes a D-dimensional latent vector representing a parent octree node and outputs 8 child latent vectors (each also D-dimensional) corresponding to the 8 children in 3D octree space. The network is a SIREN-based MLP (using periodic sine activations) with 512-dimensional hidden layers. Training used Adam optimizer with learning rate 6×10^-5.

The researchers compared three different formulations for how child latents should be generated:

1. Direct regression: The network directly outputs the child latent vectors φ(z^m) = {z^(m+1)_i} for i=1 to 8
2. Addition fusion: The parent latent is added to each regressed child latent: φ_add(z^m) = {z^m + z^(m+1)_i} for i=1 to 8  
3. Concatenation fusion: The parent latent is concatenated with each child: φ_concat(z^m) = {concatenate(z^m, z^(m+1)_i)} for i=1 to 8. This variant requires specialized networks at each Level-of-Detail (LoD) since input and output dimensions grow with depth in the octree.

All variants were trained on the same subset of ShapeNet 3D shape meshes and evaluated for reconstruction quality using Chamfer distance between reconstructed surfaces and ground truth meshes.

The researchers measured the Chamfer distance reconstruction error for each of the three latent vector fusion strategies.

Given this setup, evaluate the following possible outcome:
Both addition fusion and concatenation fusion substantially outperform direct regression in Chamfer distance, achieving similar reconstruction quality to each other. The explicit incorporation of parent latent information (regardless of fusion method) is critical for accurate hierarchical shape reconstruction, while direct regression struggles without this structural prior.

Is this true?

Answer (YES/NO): NO